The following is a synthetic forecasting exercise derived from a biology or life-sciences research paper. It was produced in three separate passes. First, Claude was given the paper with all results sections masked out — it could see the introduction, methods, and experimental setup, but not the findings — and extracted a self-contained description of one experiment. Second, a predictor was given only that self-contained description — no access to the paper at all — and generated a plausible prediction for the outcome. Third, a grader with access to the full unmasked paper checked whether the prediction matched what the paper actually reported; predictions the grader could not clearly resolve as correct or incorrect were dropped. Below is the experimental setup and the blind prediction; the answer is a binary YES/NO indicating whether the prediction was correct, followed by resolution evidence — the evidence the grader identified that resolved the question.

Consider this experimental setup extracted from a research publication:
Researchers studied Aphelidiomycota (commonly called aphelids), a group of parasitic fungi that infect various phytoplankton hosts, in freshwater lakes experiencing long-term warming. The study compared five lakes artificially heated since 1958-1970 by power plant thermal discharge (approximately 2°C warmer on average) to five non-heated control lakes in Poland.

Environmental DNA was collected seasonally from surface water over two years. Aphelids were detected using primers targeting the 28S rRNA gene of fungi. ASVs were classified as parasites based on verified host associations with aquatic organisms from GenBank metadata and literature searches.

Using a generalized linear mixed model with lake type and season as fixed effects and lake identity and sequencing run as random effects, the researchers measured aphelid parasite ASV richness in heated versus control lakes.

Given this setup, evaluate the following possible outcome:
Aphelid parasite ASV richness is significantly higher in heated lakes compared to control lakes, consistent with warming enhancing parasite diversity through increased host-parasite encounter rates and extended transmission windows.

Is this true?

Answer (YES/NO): YES